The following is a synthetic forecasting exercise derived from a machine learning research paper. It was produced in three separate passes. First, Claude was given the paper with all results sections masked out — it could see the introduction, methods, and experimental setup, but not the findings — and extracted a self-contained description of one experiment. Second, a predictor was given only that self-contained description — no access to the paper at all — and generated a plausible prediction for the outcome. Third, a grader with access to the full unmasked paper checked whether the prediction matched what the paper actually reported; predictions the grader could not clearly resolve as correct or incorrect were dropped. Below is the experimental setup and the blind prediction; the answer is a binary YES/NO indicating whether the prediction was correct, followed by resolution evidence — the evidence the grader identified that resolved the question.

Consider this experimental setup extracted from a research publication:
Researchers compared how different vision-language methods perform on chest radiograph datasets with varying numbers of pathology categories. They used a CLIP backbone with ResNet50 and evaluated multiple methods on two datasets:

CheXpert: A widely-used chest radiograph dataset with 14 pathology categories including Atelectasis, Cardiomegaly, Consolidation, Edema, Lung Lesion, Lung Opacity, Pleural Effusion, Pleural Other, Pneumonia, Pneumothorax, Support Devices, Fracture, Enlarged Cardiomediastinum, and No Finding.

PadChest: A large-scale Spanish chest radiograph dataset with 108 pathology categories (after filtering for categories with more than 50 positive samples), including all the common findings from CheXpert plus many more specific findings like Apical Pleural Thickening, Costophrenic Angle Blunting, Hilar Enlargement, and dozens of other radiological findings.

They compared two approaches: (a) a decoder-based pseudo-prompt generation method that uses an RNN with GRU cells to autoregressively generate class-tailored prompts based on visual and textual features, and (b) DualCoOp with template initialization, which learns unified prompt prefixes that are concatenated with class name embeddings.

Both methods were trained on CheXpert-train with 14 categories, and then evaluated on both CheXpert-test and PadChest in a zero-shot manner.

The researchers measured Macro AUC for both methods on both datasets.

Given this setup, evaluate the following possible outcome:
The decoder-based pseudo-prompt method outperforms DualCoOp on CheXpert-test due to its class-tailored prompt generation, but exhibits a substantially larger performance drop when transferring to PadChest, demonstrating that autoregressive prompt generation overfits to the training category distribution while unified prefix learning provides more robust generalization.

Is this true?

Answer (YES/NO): YES